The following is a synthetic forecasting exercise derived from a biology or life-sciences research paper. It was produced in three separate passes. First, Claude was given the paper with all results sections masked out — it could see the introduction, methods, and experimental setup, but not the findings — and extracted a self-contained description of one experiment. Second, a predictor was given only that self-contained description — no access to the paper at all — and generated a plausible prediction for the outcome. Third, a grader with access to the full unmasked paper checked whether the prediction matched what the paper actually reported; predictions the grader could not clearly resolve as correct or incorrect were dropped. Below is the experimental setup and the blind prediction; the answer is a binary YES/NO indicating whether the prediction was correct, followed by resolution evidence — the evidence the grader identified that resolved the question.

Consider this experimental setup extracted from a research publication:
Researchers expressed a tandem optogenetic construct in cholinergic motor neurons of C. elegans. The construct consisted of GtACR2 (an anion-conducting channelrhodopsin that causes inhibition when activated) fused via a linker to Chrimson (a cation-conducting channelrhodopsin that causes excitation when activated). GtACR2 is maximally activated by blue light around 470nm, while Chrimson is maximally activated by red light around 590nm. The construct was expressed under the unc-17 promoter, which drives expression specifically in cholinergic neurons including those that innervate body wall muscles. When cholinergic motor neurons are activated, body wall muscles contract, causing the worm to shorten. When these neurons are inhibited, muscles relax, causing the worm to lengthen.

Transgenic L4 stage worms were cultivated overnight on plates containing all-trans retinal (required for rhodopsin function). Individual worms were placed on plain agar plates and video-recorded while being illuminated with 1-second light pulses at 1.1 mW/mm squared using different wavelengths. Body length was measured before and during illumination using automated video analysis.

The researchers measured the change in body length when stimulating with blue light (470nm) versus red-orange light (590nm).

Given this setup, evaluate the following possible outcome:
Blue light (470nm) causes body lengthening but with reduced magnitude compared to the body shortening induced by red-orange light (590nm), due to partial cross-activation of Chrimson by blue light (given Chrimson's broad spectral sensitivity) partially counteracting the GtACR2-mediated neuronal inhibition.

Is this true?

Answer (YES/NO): NO